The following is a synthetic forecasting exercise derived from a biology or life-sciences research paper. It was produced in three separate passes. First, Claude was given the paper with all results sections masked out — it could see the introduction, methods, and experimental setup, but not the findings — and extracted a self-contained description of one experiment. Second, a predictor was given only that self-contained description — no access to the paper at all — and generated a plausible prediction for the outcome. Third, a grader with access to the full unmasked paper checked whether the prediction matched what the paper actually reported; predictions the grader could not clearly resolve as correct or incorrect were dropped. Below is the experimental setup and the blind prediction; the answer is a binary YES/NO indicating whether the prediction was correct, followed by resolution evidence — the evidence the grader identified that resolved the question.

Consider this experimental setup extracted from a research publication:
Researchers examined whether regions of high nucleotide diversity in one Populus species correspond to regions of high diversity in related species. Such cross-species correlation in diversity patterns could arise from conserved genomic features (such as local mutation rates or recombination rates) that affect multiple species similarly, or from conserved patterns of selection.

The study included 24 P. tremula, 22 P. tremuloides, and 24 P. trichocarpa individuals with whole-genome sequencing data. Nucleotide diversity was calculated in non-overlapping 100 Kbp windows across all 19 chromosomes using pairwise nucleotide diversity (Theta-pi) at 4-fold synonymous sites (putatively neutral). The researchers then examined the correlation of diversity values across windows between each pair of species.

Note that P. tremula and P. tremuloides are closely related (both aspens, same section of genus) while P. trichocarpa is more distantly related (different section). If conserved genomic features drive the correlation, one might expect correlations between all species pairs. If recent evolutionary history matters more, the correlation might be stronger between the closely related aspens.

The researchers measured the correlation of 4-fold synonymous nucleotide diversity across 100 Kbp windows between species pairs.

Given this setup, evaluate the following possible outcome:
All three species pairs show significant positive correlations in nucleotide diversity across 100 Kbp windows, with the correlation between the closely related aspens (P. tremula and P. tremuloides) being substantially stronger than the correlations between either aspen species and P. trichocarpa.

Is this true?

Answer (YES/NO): YES